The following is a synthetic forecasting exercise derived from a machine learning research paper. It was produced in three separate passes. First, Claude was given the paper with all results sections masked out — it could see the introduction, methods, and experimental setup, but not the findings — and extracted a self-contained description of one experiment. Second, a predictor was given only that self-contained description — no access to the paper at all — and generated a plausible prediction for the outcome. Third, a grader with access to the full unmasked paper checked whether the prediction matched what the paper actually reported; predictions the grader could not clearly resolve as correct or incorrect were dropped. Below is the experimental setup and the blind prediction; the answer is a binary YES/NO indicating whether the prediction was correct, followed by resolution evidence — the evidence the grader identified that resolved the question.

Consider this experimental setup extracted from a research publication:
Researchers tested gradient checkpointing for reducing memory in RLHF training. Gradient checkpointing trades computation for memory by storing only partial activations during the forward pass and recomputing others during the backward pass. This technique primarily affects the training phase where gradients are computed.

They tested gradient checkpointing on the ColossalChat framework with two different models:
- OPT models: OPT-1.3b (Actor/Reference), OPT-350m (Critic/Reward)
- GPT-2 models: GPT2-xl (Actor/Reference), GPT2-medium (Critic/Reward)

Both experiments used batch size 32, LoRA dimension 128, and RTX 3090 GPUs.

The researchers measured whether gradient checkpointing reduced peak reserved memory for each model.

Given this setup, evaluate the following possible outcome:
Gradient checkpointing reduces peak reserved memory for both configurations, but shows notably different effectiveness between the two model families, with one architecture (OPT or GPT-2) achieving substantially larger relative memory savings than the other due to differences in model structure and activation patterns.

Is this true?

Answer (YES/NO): NO